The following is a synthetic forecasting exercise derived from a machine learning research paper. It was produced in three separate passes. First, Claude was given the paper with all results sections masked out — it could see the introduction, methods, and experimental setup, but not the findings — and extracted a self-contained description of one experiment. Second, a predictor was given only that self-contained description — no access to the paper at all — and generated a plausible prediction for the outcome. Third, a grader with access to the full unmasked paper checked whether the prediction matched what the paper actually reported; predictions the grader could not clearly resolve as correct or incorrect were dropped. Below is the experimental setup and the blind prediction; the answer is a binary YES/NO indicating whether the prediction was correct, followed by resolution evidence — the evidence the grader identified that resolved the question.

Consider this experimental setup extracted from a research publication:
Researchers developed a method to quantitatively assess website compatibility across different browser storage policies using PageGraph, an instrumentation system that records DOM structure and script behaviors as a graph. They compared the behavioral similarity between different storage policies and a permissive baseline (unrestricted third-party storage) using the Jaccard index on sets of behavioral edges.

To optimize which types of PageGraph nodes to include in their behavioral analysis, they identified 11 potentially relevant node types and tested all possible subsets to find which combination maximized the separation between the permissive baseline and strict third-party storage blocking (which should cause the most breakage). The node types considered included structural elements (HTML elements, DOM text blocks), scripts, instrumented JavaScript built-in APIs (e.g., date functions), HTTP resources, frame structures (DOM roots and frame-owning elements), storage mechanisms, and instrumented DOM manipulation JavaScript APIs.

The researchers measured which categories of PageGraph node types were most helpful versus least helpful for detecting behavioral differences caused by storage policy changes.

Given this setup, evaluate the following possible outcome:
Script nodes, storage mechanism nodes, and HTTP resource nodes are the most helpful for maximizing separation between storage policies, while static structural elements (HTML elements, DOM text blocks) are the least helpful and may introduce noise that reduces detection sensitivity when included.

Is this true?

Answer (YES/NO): NO